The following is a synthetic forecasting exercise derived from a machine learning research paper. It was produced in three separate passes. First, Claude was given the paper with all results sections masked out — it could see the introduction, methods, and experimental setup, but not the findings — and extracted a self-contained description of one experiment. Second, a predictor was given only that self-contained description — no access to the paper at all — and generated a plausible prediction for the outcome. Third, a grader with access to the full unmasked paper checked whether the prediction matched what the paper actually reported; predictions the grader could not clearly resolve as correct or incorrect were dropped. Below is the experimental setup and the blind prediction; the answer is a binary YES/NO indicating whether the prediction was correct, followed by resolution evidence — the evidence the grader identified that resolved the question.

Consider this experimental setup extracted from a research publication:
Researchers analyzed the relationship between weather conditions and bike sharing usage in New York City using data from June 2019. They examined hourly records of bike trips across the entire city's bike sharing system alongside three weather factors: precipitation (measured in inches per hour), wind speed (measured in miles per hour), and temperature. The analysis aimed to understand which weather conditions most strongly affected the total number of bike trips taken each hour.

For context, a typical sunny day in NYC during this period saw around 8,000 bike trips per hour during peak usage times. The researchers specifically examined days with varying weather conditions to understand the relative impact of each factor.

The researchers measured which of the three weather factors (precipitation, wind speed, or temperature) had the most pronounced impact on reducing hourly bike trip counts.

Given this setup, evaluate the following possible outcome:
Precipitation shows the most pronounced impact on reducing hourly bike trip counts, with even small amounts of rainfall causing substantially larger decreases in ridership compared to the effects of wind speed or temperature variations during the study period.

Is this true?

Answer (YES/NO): YES